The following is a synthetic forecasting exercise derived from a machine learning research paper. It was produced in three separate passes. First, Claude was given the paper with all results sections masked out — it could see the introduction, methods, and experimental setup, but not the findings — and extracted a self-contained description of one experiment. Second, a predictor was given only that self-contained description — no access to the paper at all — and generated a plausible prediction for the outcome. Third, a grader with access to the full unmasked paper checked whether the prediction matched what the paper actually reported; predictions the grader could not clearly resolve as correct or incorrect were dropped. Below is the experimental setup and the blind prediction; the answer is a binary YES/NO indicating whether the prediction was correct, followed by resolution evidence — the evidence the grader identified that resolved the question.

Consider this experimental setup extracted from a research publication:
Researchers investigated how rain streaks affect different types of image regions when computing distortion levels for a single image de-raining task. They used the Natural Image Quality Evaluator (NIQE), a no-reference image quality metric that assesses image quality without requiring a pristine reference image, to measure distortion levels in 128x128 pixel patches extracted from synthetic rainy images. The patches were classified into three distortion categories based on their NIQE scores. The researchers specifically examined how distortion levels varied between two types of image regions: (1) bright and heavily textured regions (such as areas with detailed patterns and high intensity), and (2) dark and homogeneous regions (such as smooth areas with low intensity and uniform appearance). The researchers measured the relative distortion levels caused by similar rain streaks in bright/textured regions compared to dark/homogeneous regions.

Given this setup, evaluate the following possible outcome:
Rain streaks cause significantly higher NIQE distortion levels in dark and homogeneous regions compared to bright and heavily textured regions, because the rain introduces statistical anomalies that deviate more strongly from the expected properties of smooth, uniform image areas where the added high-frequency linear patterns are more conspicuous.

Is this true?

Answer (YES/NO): YES